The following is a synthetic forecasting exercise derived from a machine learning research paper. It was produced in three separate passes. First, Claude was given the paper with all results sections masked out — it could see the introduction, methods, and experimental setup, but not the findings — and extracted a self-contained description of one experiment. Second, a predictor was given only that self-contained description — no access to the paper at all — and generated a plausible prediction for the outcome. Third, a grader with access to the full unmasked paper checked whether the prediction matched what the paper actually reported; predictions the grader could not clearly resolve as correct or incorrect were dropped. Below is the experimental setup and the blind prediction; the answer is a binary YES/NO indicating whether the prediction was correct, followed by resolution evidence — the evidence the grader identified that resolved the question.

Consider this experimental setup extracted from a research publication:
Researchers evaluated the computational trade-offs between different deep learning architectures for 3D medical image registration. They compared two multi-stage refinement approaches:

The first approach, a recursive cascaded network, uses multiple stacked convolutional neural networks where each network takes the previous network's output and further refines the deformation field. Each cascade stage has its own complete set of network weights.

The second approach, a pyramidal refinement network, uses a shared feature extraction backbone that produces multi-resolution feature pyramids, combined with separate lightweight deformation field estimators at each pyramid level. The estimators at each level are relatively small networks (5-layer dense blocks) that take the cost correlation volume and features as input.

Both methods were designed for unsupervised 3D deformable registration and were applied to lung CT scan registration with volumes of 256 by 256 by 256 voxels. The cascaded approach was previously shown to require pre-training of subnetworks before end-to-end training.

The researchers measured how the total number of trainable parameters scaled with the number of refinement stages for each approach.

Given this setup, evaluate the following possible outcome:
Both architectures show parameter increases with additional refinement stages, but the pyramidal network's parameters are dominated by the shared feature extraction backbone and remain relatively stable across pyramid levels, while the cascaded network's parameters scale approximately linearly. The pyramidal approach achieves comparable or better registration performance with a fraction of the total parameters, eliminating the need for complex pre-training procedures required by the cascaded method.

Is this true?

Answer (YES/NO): YES